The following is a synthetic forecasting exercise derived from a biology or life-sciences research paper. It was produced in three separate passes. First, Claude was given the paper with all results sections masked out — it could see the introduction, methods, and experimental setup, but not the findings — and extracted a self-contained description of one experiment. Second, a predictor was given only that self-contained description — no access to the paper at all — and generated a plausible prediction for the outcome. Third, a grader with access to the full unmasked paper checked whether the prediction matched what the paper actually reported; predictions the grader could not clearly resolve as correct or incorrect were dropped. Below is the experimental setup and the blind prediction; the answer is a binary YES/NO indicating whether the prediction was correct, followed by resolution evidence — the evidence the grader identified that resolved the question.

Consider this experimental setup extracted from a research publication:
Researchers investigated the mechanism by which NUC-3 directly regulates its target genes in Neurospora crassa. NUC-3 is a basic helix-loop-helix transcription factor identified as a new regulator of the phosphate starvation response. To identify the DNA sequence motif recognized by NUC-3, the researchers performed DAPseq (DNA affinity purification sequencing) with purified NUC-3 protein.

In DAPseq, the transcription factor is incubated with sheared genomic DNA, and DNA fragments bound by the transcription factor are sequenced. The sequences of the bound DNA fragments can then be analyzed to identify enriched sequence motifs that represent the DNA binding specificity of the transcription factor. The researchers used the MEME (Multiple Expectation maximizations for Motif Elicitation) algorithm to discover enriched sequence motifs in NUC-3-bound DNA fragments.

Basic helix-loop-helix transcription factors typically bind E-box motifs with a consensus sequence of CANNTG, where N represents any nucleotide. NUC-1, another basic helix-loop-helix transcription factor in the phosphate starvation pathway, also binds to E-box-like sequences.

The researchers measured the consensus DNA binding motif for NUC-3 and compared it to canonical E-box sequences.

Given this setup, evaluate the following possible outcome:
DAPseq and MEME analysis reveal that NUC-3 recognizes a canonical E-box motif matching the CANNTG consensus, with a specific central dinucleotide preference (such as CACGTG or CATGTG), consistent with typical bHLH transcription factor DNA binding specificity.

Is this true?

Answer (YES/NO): YES